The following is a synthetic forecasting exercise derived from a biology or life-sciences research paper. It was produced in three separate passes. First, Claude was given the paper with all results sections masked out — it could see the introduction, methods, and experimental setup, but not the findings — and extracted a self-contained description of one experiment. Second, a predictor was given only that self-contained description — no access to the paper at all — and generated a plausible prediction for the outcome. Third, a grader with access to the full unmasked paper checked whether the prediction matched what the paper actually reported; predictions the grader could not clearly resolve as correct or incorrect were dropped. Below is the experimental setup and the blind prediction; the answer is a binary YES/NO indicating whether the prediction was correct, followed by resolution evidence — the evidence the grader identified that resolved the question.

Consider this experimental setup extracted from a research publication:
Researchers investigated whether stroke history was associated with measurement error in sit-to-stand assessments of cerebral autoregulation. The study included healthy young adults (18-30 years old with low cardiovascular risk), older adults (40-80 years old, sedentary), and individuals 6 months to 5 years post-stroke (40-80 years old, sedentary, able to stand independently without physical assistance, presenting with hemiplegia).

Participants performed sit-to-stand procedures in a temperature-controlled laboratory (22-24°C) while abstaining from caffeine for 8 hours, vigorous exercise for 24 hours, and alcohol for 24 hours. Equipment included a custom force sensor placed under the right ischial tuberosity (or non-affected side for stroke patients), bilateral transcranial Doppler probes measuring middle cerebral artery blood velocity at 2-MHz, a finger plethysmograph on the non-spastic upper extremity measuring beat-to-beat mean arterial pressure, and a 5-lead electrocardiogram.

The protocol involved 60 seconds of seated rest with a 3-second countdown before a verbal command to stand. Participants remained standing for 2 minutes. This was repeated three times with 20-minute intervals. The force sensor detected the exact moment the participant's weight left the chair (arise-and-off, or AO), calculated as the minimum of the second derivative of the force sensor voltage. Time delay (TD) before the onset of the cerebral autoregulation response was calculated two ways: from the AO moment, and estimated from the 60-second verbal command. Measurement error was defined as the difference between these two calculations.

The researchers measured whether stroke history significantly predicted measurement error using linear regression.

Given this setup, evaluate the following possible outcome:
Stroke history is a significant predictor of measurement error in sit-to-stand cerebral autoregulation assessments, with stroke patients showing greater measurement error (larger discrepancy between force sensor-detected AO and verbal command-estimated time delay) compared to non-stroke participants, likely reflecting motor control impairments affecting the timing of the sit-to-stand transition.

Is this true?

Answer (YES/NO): NO